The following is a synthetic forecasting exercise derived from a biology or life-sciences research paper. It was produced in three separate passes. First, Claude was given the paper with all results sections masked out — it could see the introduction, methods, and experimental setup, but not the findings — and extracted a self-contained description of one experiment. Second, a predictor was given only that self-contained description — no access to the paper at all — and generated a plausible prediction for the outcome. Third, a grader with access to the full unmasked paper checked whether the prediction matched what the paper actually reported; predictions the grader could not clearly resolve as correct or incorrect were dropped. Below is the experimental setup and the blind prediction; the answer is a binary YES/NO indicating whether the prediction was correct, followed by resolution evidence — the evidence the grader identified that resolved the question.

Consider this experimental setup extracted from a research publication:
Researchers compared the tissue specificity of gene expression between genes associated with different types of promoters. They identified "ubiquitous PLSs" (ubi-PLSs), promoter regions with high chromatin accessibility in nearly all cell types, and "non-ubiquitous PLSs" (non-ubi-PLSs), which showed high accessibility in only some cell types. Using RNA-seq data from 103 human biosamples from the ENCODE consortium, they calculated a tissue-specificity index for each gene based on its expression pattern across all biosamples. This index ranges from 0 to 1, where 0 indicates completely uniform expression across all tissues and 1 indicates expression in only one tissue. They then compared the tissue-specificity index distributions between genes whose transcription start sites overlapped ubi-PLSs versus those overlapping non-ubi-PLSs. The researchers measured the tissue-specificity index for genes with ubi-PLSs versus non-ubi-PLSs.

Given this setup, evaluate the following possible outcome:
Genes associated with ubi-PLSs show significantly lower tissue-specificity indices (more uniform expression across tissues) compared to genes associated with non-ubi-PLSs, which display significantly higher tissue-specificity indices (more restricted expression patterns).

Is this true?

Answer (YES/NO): YES